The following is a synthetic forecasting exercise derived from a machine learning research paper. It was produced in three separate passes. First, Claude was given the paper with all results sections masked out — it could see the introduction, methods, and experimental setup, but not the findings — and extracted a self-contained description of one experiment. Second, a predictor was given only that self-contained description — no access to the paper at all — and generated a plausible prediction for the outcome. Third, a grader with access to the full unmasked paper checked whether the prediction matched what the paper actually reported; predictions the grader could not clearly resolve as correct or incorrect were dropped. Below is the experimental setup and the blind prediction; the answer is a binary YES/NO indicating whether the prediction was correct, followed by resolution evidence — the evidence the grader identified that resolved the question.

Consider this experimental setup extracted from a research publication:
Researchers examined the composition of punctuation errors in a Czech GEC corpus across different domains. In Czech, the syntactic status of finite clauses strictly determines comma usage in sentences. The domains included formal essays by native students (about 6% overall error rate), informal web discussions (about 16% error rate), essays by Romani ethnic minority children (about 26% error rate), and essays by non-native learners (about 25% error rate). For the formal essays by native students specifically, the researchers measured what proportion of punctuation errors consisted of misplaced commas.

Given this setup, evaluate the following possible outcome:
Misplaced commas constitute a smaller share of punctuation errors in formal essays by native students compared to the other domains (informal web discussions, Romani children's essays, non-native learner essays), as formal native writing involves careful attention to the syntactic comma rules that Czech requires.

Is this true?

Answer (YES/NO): NO